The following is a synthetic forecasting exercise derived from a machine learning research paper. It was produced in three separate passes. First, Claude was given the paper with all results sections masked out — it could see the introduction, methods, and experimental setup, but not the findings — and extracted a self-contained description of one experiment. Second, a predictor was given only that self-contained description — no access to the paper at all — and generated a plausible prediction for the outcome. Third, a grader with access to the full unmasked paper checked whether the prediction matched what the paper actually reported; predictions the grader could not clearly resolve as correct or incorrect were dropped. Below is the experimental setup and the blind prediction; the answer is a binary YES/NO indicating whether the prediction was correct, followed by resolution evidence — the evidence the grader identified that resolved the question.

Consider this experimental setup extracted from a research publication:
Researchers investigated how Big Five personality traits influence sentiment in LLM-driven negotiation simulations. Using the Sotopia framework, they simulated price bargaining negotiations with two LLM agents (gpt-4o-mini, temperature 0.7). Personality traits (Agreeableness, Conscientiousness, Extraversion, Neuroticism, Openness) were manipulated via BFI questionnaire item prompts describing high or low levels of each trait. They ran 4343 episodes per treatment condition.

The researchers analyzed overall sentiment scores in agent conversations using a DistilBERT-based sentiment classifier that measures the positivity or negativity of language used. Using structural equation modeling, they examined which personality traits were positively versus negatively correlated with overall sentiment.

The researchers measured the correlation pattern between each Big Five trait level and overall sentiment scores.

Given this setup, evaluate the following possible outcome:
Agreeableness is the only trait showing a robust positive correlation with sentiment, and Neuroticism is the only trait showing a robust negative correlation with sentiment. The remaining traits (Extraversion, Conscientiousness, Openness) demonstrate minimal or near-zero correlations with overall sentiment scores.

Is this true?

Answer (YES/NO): NO